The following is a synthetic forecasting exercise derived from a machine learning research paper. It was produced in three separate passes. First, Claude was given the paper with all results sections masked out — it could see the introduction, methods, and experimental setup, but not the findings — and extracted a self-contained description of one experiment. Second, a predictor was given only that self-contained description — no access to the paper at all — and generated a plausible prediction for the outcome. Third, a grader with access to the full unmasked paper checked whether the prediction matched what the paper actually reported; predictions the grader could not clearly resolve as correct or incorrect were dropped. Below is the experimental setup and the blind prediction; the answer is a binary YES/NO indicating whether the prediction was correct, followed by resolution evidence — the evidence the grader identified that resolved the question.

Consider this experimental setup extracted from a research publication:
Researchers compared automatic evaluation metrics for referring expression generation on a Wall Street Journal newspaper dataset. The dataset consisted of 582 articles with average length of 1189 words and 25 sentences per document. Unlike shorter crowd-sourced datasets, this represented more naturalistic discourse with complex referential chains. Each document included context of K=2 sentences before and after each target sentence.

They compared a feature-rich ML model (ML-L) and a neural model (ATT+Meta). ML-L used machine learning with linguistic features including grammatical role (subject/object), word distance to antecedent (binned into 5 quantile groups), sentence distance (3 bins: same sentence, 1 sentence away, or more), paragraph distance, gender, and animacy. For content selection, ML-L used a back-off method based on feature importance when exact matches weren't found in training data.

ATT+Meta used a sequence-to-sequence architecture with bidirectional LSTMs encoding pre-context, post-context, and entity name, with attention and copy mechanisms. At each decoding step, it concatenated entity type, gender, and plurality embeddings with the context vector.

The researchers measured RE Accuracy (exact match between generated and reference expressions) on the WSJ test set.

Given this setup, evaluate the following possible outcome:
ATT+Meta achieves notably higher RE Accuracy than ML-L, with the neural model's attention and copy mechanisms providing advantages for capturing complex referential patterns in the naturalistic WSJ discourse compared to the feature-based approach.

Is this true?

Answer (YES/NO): NO